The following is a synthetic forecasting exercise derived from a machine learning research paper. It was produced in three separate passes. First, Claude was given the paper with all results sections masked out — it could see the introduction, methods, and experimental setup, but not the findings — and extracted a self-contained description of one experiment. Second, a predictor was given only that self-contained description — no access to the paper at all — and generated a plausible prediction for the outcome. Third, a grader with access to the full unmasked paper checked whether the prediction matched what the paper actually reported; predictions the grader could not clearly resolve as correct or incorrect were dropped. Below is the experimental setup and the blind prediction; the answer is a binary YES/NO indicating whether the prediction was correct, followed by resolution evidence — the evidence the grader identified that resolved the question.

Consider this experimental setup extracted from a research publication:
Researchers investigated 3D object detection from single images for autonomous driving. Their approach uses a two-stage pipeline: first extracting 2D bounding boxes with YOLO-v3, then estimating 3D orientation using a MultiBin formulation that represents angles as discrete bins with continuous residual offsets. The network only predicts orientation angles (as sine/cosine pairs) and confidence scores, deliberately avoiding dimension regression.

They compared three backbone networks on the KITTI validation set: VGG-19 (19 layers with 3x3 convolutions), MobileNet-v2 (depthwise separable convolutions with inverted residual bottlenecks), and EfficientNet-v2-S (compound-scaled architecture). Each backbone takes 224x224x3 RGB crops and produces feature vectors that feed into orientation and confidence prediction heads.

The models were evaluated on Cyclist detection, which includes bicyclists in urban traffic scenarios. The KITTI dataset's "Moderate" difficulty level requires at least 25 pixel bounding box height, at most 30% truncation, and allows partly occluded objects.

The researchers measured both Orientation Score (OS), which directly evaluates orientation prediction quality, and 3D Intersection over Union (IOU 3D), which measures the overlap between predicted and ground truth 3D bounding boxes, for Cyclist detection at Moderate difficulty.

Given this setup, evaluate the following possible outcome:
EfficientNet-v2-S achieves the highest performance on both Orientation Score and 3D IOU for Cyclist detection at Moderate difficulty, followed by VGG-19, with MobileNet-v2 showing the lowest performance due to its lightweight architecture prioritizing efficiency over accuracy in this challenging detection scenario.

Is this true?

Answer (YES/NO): NO